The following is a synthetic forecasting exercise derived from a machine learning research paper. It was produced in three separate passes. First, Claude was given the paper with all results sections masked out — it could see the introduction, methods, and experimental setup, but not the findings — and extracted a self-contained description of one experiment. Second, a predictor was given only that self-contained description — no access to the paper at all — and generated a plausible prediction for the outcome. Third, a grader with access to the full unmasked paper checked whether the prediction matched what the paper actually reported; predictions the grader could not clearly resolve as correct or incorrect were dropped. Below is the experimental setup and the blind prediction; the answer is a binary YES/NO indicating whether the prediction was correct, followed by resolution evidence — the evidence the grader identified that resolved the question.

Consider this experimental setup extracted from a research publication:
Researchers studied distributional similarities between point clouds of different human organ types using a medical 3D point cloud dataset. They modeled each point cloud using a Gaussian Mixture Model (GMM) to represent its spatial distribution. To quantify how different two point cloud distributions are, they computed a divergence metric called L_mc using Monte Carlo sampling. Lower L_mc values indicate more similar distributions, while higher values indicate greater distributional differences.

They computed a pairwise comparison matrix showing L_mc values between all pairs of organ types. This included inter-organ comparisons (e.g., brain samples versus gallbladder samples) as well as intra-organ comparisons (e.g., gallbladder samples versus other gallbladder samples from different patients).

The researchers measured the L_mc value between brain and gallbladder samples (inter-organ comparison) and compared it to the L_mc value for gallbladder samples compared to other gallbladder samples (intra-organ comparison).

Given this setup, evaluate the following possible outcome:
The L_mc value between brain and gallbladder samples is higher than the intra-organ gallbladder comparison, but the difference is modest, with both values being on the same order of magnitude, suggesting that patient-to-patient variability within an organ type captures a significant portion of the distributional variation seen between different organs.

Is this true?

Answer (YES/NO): NO